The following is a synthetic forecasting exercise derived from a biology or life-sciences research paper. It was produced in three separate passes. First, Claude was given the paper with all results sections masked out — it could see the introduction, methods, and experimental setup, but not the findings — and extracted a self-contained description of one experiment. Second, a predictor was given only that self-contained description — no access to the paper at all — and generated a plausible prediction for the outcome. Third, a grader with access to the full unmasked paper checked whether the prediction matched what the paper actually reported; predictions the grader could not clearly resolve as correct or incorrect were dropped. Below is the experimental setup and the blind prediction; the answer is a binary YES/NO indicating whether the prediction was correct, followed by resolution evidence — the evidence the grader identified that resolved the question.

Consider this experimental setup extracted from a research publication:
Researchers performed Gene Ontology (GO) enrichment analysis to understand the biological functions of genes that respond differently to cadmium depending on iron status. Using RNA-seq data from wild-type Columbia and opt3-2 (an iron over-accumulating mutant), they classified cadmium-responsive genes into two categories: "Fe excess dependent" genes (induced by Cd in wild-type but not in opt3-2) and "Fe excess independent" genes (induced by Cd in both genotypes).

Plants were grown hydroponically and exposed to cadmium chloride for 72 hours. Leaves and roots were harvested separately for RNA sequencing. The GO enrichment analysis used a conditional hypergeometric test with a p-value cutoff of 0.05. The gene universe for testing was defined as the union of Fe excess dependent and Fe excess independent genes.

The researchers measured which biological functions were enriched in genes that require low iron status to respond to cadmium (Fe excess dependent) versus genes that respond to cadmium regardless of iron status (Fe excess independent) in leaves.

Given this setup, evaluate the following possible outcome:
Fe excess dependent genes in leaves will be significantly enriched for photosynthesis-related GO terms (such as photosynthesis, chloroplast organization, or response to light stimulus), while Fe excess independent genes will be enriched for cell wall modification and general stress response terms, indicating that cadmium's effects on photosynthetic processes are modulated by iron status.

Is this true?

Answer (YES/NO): NO